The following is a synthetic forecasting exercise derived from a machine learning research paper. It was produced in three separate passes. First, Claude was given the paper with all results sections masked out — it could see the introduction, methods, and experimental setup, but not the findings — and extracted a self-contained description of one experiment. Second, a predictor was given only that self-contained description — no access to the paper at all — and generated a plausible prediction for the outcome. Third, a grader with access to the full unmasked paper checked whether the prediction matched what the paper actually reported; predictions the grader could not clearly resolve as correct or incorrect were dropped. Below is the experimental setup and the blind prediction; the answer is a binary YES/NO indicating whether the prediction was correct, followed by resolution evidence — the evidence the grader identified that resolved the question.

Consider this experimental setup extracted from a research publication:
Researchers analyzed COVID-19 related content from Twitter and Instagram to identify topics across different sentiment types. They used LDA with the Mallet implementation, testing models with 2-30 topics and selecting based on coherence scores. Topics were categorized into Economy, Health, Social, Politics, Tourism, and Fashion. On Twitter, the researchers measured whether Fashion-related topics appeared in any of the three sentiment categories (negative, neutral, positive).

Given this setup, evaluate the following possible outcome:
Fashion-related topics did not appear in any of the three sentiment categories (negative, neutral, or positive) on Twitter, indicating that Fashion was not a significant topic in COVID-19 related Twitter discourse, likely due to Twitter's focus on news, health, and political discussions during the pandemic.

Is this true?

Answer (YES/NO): YES